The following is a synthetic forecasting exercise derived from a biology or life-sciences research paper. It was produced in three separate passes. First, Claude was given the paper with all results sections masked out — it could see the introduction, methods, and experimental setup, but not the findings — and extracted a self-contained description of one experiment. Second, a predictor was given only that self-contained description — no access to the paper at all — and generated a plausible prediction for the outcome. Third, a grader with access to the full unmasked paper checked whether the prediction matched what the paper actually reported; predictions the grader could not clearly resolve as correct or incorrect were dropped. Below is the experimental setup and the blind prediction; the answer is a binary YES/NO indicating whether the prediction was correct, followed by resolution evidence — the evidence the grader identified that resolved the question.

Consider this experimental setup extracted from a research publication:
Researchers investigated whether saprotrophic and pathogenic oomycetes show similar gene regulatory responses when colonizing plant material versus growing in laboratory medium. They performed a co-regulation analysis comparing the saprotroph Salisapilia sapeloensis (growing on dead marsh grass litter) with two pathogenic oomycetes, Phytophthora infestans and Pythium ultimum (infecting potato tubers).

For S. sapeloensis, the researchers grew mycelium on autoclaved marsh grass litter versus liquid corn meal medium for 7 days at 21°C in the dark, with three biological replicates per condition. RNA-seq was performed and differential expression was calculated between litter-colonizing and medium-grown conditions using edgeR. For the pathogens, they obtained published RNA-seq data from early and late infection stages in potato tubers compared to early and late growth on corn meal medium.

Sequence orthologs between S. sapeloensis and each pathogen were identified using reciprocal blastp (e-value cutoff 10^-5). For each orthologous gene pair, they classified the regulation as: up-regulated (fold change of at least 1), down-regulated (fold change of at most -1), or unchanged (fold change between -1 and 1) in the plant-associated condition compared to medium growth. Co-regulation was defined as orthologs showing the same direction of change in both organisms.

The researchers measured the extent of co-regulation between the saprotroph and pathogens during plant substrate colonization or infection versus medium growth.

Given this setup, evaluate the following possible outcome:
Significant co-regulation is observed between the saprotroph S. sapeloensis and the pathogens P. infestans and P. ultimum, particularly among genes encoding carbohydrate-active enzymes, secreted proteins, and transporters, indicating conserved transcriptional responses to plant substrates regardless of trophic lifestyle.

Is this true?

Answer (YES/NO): NO